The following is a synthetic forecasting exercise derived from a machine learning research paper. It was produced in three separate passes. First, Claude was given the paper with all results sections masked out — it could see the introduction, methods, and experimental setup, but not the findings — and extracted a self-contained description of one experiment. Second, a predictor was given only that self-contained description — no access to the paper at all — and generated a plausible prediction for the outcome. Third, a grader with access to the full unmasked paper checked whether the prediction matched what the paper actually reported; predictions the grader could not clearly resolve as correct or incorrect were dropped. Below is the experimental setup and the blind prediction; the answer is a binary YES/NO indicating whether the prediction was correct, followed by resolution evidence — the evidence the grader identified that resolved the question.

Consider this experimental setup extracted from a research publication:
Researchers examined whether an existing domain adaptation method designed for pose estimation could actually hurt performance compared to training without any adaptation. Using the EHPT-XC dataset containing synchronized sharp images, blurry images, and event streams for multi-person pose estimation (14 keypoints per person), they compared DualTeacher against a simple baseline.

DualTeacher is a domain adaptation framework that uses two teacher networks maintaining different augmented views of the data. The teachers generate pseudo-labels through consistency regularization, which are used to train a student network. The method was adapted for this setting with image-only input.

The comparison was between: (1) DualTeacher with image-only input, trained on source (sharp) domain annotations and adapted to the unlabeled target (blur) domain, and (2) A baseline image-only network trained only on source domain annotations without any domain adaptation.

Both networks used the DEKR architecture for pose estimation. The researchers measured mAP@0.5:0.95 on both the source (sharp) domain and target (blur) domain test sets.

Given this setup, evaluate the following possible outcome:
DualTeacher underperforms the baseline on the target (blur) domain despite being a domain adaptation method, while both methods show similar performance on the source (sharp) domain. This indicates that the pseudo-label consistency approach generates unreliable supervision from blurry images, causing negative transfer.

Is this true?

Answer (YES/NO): NO